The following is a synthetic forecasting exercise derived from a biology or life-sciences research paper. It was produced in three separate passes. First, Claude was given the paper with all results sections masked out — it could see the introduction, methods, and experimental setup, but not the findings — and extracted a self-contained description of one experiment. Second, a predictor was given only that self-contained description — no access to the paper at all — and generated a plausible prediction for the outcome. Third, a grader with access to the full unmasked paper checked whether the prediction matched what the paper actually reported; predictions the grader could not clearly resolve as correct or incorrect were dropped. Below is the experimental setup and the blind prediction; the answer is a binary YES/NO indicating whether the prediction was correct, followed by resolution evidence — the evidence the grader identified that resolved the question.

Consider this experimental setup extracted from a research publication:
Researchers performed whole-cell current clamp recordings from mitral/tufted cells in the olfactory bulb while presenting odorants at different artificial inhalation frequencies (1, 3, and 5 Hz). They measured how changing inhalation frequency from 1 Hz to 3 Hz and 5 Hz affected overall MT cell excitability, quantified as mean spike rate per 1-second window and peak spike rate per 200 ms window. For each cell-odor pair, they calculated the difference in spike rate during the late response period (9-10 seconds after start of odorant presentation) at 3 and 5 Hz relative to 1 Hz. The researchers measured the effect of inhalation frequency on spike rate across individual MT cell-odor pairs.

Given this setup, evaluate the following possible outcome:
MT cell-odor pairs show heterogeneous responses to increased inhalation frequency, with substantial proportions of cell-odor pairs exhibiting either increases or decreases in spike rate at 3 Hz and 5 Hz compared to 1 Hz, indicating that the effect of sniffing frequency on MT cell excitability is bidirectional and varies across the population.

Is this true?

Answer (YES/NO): YES